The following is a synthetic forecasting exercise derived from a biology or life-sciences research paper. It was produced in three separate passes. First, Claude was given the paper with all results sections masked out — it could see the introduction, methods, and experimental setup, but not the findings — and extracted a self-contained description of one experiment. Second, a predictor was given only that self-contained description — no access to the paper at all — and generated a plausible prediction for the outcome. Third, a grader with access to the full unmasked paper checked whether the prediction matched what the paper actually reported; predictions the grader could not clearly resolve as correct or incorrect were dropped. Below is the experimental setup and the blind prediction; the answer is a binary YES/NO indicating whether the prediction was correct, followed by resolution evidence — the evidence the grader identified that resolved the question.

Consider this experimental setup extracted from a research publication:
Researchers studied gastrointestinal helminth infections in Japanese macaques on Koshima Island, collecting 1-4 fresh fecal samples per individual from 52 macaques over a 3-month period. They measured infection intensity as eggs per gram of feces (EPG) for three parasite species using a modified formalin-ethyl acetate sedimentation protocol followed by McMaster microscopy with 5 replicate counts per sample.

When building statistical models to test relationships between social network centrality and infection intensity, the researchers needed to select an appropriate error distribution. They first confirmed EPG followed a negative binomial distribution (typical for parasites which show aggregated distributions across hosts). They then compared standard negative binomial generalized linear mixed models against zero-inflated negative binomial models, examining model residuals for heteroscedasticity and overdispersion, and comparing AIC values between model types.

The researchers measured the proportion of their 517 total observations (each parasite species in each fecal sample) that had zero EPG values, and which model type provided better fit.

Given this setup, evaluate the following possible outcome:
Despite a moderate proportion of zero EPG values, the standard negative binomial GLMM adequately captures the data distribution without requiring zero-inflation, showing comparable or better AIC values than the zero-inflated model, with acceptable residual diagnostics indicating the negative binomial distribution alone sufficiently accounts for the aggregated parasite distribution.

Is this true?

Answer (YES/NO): NO